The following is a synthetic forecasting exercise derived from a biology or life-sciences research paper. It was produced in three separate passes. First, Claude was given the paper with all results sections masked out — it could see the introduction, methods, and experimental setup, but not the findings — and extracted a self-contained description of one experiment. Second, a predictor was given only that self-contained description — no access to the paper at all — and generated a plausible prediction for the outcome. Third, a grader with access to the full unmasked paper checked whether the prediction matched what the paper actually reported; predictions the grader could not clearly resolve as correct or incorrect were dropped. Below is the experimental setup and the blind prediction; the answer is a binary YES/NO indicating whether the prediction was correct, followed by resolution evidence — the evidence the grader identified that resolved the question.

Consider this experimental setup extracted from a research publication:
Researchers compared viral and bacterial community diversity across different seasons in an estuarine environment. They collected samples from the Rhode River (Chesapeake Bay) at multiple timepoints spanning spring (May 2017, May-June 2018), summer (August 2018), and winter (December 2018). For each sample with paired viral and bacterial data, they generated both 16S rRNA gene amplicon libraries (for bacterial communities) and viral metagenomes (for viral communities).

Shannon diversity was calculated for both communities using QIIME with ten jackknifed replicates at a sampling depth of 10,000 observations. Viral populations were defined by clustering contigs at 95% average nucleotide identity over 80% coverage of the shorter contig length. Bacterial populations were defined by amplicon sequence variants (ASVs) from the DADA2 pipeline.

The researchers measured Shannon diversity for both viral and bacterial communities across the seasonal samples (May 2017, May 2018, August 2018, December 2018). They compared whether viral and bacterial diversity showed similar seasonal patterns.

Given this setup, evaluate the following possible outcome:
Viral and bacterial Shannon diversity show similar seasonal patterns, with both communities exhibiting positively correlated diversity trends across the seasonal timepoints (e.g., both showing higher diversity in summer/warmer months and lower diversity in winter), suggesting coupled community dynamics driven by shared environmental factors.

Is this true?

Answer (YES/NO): YES